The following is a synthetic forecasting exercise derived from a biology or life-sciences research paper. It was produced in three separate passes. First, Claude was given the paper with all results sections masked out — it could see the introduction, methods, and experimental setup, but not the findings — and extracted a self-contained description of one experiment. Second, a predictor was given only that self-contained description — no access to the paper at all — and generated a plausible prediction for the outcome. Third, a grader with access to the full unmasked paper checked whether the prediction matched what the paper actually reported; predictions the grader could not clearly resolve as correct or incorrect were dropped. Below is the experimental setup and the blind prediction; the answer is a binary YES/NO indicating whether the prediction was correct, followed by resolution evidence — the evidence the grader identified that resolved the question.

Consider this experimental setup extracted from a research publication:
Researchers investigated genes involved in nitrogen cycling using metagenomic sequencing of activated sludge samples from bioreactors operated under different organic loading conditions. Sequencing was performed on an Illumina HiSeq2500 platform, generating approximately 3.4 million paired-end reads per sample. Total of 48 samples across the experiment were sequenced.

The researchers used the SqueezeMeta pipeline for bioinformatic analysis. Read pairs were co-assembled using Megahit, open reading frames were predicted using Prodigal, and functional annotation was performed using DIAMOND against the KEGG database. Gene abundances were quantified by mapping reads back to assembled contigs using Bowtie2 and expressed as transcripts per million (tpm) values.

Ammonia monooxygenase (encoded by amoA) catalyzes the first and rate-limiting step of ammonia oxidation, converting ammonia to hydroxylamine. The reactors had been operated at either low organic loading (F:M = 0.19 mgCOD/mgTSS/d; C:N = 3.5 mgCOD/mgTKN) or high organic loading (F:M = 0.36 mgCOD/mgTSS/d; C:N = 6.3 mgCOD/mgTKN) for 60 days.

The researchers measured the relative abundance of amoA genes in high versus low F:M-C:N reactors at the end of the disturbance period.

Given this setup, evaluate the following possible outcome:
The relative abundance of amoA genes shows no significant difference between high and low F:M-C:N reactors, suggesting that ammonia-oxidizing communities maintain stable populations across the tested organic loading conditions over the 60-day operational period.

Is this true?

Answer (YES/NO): NO